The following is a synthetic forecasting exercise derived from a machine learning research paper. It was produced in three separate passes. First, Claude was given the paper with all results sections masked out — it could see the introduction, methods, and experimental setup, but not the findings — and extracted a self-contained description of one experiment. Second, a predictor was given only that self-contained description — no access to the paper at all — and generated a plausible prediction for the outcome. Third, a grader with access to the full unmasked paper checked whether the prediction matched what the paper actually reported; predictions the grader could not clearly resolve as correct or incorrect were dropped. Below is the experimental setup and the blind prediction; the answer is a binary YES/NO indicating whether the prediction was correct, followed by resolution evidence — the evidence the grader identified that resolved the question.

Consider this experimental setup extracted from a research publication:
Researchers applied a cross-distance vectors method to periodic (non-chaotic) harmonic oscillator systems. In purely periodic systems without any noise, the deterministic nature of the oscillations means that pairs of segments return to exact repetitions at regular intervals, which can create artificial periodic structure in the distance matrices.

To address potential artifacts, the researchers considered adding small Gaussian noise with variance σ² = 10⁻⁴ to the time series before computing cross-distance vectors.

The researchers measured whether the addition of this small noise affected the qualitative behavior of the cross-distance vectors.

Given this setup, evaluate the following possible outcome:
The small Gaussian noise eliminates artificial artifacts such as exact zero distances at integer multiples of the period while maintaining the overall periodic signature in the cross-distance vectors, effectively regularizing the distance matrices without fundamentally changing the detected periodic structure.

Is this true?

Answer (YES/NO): NO